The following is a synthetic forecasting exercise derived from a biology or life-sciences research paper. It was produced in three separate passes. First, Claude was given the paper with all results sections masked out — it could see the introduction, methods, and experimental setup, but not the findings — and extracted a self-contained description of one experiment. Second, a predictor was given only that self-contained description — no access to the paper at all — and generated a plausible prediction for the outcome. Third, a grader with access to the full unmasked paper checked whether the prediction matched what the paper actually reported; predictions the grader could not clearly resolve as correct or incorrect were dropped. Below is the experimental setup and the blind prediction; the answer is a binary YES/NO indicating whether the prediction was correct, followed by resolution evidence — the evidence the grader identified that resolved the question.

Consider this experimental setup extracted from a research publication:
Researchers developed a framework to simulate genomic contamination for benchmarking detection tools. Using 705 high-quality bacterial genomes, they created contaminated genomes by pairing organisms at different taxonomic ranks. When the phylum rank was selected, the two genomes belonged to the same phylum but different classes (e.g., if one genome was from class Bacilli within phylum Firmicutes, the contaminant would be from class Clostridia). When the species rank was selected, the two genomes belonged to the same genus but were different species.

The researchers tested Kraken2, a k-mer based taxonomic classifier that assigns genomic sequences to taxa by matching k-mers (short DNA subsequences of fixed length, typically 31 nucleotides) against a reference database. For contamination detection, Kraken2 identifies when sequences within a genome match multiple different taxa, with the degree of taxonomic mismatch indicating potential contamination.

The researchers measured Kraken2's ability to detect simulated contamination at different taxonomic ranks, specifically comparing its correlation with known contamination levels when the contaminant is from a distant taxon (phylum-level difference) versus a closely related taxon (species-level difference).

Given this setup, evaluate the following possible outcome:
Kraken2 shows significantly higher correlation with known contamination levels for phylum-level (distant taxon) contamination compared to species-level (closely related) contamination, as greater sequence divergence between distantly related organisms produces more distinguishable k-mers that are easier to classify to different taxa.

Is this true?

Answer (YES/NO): YES